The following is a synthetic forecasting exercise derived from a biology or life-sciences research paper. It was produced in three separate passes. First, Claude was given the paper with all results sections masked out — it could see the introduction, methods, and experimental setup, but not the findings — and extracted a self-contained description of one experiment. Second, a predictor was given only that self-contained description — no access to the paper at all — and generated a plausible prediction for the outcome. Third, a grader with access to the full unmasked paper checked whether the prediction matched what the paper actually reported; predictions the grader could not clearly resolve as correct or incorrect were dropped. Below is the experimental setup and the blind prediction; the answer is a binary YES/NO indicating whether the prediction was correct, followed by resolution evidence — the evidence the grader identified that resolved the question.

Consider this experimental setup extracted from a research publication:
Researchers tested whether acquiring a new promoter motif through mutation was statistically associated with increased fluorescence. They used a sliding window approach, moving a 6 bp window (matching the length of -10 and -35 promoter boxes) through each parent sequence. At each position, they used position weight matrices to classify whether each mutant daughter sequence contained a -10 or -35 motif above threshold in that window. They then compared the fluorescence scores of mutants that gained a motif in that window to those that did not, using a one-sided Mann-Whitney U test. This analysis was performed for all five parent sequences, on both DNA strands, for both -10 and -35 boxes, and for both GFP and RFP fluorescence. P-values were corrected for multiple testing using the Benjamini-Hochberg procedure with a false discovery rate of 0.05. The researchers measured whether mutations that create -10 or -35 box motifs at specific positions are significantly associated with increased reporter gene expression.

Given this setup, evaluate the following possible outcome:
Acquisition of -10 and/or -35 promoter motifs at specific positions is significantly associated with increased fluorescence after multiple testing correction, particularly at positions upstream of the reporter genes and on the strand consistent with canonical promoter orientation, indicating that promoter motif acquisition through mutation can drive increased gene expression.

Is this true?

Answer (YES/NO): YES